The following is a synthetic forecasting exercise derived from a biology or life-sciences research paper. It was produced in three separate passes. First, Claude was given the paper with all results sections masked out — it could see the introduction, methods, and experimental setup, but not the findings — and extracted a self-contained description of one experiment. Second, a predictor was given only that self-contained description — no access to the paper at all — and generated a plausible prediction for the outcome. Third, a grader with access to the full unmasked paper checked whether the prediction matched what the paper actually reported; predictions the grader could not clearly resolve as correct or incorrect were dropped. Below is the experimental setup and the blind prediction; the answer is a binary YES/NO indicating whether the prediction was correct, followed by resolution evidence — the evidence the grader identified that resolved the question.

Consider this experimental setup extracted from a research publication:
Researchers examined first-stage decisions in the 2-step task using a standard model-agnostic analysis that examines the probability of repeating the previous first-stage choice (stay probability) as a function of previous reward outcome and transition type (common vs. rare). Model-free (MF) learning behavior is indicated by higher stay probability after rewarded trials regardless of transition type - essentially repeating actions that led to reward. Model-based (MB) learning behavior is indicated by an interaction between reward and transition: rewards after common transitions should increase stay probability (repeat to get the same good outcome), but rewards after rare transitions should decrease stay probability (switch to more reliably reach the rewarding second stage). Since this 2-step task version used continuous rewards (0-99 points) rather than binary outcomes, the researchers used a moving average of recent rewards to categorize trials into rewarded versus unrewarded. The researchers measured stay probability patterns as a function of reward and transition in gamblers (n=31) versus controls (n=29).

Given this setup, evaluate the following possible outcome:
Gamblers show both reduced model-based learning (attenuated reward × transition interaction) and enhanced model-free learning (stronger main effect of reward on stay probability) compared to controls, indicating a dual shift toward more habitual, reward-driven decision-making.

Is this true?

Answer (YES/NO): NO